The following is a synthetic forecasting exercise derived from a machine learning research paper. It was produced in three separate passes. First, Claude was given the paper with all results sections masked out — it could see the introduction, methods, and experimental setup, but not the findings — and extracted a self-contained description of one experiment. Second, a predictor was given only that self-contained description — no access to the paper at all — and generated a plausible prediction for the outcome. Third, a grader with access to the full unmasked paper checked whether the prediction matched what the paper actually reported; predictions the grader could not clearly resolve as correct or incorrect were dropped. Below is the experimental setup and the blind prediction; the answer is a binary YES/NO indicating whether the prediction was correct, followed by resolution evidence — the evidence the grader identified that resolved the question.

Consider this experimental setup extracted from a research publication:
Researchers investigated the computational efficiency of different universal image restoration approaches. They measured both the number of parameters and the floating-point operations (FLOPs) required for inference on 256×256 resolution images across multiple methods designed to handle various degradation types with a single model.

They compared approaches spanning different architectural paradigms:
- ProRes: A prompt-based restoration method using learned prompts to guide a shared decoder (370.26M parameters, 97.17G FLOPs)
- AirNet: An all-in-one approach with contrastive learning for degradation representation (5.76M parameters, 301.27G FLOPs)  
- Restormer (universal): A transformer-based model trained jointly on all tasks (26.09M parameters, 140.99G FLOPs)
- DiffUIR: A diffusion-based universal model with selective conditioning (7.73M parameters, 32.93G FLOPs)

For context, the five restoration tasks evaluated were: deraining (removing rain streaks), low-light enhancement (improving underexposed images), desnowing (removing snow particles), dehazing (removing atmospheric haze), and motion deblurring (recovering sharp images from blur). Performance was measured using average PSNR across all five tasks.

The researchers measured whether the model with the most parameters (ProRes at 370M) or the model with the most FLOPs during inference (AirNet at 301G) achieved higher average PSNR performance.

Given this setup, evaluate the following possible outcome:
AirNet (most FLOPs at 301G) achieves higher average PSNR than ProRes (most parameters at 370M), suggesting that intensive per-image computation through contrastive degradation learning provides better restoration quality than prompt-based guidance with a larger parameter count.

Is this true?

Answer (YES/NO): NO